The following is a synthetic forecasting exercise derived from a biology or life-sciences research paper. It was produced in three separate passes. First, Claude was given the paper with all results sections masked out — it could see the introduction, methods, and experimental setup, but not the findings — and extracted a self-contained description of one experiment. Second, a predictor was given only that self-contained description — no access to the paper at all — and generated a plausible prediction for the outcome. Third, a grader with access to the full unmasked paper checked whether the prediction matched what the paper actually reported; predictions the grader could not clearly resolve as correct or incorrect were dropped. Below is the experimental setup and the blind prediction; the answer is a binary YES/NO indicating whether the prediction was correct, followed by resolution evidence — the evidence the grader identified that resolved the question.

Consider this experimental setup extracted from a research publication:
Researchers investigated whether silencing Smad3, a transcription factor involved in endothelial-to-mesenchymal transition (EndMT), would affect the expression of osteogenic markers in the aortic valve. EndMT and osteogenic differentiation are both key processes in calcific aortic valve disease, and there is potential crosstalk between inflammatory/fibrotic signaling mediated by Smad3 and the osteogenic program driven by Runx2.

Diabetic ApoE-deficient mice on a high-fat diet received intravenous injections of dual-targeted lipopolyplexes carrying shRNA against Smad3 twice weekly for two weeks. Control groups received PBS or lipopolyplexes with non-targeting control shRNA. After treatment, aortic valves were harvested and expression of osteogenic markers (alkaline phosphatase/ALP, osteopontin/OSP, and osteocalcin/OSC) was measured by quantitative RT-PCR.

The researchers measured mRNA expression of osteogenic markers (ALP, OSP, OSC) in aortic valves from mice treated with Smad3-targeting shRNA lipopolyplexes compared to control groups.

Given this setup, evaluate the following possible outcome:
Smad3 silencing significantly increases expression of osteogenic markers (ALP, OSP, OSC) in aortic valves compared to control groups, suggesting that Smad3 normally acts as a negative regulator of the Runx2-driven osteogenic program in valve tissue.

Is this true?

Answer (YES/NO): NO